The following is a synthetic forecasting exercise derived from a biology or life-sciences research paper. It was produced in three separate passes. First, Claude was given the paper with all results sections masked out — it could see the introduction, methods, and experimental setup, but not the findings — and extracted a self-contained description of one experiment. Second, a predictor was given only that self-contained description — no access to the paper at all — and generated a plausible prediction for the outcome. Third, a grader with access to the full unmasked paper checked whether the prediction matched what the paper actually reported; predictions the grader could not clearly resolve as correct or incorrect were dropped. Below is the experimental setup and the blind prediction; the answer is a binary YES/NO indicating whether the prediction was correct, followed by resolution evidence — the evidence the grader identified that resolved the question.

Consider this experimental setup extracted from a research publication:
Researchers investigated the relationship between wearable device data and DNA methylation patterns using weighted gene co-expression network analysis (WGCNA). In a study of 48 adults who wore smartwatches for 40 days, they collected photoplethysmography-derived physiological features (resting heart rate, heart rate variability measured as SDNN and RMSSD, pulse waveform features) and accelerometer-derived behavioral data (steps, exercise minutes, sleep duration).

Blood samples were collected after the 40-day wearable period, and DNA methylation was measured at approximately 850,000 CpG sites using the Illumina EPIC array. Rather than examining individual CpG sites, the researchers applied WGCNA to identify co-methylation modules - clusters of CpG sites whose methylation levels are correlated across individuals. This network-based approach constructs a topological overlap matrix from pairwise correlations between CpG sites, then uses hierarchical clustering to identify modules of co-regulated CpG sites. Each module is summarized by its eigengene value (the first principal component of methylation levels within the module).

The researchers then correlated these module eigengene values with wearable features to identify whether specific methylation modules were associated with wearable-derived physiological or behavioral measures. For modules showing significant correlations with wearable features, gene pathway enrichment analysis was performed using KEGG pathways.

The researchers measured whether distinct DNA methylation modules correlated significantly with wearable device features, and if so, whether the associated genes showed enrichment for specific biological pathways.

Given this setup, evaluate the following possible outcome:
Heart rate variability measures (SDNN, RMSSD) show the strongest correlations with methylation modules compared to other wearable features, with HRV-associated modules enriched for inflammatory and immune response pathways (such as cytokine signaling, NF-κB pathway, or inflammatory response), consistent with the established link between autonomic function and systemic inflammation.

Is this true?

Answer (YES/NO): NO